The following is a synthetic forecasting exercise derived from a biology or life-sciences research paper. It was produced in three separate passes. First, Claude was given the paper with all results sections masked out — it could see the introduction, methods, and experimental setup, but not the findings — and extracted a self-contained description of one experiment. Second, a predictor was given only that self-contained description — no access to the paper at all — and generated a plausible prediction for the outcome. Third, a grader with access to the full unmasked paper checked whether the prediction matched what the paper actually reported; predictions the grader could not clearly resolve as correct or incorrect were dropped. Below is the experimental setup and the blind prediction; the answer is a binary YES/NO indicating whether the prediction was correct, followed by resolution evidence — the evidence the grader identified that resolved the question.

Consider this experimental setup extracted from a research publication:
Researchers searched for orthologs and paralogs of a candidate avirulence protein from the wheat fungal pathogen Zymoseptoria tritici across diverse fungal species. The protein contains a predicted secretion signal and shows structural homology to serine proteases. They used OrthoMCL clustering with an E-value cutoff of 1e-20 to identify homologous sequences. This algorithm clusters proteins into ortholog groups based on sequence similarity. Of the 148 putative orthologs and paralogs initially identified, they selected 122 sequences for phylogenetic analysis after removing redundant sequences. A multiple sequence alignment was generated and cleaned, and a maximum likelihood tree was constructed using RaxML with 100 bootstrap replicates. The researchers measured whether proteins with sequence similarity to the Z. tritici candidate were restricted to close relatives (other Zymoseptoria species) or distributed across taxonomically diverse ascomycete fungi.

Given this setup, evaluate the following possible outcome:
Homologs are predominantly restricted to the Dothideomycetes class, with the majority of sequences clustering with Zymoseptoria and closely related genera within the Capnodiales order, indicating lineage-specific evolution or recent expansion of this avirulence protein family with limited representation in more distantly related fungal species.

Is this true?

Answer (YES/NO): NO